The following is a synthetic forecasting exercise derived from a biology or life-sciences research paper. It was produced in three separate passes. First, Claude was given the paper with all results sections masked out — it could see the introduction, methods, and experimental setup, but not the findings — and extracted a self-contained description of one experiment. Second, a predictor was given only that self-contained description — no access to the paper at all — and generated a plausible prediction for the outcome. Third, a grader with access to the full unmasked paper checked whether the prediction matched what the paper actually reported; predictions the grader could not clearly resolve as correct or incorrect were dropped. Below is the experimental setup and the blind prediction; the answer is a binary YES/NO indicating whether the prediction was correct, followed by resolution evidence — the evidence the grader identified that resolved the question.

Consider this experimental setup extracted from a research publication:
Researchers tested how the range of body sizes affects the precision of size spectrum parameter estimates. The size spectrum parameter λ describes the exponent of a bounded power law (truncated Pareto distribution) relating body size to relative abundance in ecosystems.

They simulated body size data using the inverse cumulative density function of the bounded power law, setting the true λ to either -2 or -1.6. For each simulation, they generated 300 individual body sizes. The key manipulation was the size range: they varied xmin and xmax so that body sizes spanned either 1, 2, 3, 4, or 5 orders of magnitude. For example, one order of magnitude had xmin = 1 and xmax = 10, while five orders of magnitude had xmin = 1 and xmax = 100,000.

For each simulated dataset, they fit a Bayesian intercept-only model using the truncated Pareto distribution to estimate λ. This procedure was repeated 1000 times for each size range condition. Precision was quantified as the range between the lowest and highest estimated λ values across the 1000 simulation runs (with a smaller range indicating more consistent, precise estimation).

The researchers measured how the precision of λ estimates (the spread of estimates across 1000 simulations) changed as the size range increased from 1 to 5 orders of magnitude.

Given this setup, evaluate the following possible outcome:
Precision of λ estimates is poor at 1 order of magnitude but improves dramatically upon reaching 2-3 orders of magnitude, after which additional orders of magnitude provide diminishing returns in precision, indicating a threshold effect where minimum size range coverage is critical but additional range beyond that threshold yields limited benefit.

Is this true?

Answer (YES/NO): NO